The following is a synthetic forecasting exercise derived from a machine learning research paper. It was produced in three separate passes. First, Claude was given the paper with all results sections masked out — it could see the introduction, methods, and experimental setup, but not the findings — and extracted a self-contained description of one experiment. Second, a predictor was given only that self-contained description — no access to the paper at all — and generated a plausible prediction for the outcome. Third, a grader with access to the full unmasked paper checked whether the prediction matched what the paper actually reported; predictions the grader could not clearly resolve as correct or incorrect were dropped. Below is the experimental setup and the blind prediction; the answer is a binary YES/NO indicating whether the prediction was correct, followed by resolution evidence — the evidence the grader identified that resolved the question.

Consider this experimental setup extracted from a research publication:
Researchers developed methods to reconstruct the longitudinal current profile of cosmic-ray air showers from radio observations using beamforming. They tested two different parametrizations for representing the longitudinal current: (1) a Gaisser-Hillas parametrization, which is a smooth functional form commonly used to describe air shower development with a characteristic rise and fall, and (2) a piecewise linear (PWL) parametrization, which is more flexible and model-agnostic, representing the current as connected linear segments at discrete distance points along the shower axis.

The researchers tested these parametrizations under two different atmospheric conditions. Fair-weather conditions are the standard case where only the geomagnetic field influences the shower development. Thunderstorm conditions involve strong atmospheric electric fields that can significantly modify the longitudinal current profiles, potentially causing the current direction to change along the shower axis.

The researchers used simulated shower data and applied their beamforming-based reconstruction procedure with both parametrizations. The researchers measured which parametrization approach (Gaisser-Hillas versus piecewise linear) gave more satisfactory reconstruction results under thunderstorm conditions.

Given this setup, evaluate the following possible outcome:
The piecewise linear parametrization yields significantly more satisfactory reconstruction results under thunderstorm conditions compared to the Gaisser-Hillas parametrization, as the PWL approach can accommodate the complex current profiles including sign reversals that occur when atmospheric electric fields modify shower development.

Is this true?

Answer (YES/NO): YES